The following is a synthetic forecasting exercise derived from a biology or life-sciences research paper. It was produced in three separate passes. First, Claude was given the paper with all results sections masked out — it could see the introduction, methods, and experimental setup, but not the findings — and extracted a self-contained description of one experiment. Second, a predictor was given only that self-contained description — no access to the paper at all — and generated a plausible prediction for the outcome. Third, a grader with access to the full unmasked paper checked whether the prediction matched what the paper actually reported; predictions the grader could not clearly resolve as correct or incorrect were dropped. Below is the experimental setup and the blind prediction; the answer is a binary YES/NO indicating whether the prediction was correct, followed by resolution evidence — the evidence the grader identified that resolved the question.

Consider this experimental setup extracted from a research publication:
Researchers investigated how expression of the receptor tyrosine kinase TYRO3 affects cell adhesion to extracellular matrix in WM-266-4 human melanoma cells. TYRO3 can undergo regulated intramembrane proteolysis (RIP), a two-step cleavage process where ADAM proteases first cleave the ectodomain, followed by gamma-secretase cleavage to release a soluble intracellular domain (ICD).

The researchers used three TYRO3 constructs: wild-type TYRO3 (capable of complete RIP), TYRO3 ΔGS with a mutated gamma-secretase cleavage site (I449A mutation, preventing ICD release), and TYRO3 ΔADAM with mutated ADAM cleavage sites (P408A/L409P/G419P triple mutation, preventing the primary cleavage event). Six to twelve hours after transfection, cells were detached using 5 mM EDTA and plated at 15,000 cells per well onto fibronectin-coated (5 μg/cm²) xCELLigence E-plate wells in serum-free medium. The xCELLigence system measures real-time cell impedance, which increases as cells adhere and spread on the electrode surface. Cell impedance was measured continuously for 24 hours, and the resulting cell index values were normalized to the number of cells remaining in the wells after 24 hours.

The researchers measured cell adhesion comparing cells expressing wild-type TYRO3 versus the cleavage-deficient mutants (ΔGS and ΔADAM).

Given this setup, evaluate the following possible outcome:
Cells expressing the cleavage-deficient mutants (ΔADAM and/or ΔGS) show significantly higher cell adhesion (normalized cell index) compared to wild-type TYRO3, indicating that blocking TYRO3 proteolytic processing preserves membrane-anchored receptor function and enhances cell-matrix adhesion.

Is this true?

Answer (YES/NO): NO